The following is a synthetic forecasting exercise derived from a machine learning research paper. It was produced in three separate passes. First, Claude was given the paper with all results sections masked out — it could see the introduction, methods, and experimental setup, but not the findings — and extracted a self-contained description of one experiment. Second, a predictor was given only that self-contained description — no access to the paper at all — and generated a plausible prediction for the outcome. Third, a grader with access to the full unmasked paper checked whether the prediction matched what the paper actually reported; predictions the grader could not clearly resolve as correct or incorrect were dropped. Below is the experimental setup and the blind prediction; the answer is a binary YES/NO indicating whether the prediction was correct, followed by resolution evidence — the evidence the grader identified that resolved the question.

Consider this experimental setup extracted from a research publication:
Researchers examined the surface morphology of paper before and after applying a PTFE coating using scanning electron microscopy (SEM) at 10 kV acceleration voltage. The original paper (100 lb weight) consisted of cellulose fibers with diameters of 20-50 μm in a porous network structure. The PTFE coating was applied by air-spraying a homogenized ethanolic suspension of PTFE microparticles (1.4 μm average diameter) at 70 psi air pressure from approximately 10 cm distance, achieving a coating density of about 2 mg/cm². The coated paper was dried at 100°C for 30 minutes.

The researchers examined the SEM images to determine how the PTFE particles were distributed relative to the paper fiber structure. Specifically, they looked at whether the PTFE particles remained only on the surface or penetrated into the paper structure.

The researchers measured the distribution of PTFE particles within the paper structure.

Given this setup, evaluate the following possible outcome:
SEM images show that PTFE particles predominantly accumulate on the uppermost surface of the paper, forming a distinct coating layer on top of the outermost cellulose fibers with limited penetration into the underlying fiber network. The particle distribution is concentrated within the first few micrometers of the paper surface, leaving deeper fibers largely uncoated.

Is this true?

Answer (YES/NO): NO